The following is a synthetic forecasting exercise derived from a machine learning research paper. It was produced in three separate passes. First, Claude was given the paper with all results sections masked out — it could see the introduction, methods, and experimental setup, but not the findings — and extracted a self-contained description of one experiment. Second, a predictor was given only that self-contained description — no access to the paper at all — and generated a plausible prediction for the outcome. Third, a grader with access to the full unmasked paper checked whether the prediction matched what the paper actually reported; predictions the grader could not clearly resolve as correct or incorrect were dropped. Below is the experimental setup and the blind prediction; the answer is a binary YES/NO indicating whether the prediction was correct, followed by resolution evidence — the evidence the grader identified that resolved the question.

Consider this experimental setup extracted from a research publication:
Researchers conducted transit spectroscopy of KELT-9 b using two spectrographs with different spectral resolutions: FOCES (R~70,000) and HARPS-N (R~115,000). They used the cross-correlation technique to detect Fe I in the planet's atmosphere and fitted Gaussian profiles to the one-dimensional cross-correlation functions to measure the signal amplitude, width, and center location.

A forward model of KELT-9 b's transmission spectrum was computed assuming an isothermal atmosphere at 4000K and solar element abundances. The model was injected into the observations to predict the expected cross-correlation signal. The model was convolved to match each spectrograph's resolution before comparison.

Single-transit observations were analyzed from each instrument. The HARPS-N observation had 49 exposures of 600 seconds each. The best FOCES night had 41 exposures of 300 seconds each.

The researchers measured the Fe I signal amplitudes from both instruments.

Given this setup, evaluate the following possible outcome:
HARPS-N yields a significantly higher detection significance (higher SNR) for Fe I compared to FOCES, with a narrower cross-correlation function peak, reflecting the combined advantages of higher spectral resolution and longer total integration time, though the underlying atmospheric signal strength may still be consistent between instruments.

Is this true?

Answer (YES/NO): YES